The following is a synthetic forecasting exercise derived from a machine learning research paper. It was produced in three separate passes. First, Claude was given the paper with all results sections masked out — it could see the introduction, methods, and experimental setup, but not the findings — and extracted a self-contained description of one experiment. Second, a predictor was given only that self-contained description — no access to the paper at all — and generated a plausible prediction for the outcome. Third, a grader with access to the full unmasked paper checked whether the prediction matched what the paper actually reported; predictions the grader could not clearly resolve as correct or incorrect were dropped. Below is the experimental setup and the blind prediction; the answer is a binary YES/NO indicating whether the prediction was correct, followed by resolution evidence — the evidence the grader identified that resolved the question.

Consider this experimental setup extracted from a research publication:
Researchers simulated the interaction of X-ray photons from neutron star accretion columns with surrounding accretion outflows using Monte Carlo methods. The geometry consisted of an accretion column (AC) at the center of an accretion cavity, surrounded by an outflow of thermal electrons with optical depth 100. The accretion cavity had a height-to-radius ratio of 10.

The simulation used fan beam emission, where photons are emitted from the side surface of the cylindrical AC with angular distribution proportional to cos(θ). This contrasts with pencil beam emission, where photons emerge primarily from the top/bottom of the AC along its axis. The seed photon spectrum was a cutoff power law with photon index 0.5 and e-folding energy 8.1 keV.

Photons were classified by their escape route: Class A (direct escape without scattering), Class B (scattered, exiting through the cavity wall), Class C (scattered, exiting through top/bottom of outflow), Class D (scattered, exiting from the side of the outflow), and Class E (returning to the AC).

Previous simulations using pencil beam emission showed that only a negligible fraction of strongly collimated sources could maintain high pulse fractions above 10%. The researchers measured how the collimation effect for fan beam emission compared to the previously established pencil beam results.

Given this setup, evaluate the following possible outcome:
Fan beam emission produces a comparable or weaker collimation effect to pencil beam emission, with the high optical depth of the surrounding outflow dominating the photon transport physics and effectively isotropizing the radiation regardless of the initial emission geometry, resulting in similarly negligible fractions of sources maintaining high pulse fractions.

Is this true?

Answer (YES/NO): NO